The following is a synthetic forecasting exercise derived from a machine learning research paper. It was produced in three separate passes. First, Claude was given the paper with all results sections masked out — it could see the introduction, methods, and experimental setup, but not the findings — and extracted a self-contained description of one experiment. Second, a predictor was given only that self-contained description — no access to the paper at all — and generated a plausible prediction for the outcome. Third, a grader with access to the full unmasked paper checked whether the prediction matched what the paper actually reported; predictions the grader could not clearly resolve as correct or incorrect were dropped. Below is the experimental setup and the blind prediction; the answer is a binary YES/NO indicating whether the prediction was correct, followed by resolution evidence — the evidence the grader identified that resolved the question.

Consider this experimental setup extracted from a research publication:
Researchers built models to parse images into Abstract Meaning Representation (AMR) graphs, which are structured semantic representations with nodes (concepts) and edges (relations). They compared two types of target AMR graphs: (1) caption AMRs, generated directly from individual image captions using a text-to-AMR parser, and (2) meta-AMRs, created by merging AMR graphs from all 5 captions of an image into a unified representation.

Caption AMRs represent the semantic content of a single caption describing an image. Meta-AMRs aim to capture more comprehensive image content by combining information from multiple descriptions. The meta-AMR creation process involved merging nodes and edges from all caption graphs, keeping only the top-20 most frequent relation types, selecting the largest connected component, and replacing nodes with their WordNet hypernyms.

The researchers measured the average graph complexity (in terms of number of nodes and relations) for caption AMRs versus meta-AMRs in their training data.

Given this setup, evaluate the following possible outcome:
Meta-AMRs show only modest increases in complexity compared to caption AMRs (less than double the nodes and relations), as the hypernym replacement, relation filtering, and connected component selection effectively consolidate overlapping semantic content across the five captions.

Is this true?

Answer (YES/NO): NO